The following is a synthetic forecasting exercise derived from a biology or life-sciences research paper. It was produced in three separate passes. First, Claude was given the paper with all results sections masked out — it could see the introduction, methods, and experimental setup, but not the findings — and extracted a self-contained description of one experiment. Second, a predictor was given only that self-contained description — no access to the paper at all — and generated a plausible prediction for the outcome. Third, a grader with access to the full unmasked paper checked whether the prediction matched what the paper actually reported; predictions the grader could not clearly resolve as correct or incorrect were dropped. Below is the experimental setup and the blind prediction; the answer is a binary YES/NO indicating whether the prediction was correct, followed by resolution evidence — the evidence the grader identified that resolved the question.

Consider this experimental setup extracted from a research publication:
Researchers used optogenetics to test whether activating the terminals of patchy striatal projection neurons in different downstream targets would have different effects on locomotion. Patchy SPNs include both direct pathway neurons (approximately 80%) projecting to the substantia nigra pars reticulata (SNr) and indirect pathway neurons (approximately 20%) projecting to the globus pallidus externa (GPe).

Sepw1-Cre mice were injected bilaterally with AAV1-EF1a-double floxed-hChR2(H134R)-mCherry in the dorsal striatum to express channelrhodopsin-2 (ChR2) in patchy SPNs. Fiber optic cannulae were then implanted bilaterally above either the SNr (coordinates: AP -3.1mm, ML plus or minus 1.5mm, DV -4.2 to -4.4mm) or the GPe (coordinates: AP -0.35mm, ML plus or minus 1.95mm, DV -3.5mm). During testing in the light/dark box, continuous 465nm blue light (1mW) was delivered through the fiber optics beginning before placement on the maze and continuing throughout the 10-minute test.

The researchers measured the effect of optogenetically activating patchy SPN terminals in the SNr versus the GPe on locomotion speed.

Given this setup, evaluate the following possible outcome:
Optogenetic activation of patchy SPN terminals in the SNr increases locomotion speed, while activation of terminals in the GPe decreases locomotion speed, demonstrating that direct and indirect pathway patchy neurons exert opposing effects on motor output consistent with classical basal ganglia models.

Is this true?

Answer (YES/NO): NO